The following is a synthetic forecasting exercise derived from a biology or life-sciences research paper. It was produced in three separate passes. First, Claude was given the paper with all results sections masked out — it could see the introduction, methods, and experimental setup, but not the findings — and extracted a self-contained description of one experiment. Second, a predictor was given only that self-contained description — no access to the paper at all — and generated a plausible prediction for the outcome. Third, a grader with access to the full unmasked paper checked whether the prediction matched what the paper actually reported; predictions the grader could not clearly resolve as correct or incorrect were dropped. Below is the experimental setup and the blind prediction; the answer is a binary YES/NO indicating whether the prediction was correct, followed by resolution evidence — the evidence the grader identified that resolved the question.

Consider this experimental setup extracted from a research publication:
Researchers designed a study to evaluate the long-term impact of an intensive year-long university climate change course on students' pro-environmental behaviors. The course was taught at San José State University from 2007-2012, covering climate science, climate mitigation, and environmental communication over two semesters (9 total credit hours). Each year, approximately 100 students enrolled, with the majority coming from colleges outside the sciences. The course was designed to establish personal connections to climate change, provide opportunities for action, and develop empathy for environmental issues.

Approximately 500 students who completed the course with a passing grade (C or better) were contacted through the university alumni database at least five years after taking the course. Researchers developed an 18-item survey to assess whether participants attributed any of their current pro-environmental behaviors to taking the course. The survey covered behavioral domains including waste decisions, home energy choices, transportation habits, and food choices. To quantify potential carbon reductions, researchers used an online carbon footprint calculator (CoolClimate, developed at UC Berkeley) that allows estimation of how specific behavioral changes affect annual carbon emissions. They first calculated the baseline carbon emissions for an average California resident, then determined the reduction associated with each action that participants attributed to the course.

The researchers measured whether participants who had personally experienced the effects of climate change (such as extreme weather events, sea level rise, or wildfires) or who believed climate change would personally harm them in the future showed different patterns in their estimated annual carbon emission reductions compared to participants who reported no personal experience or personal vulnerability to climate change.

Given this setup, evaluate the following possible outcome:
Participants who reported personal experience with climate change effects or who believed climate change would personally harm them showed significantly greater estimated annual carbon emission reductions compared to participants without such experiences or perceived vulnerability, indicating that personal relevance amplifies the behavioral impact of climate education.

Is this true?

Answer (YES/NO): YES